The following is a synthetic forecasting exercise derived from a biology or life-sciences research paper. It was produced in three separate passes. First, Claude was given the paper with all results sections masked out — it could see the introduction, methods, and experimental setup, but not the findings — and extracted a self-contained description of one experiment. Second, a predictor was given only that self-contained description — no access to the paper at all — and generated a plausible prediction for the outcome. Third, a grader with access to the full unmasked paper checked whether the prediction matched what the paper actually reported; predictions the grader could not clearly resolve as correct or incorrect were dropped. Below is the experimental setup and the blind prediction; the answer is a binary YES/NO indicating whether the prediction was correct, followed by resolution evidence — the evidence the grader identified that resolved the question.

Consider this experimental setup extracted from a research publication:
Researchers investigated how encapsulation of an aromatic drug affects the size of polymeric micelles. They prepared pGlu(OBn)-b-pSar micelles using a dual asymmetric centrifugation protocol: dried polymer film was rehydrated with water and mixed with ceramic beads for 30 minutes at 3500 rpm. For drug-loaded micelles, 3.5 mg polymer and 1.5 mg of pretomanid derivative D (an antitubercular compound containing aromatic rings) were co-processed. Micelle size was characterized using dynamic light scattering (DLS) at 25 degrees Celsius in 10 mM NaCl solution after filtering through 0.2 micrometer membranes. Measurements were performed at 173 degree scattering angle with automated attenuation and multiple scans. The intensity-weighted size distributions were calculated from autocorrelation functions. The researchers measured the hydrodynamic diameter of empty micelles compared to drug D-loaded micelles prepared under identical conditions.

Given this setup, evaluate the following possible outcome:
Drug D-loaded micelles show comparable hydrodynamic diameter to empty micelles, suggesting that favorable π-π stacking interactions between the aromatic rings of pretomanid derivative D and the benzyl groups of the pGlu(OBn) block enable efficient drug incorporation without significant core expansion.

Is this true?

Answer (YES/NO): YES